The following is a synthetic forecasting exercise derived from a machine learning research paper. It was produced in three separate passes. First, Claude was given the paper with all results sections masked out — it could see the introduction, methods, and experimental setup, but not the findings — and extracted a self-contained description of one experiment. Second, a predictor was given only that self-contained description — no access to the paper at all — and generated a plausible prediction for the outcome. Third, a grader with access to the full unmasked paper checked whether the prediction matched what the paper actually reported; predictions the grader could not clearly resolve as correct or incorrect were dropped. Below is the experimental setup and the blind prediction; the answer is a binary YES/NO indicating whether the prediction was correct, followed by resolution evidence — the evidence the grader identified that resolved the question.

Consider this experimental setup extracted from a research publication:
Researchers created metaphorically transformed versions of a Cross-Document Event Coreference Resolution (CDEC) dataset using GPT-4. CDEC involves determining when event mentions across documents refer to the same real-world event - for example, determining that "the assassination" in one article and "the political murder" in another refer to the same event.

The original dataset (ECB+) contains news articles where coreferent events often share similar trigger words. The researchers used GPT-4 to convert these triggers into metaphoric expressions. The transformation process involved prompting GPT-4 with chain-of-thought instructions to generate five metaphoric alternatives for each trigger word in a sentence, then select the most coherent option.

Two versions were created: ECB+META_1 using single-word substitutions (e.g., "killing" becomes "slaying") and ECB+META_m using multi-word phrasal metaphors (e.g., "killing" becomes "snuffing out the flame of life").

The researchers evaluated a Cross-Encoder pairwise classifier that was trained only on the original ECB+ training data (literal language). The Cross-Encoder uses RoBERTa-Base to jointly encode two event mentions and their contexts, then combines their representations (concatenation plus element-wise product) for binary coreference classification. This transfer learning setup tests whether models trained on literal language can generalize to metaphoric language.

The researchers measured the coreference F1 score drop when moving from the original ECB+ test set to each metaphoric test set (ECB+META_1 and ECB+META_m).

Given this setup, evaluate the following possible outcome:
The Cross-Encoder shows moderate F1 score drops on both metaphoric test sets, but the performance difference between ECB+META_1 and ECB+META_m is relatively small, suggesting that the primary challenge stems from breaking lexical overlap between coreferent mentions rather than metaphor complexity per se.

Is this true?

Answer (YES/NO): NO